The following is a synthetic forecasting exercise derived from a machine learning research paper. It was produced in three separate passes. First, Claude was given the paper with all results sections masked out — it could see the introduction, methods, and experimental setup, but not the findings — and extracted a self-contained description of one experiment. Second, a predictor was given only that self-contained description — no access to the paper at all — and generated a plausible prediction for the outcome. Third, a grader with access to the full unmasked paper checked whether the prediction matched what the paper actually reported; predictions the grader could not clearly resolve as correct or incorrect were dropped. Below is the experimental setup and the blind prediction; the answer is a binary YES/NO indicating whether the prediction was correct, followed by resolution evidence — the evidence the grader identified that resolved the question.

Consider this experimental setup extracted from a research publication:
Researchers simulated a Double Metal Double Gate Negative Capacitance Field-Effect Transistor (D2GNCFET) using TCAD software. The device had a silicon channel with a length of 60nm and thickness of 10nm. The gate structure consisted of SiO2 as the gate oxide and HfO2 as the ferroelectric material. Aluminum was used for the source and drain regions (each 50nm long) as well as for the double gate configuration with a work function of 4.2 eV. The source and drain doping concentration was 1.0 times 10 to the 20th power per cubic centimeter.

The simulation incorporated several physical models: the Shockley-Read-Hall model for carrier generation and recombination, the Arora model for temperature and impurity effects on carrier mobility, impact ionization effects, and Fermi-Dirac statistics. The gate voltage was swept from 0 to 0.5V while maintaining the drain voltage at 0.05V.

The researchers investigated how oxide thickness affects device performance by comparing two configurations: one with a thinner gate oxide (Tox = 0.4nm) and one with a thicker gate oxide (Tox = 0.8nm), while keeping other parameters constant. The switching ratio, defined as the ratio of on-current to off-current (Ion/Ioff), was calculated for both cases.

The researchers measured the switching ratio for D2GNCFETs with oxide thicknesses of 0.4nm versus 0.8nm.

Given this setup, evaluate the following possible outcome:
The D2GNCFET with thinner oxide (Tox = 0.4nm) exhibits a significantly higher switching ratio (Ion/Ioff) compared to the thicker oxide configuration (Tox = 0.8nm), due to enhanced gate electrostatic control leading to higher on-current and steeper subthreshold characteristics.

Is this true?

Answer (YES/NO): NO